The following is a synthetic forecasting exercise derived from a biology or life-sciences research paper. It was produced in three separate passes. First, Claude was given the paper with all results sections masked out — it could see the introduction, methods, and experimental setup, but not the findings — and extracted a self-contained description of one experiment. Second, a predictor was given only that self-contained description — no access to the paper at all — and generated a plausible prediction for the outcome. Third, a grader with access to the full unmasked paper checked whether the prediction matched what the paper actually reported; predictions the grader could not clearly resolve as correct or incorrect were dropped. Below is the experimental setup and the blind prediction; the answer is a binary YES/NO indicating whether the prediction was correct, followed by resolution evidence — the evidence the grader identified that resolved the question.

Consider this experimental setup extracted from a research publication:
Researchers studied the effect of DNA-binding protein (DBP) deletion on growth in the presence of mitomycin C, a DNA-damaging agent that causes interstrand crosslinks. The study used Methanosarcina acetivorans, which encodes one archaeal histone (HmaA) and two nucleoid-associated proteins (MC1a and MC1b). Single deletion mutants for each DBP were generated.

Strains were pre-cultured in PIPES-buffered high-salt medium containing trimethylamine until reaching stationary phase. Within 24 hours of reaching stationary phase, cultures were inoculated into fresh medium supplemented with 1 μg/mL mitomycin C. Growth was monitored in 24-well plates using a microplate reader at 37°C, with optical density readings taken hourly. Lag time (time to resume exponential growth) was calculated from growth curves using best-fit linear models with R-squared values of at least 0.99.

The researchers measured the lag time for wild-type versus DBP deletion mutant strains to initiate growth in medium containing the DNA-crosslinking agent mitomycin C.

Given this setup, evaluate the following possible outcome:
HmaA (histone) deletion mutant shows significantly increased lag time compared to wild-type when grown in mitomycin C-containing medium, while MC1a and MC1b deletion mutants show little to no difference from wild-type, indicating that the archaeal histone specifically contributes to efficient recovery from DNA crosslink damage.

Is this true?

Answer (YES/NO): NO